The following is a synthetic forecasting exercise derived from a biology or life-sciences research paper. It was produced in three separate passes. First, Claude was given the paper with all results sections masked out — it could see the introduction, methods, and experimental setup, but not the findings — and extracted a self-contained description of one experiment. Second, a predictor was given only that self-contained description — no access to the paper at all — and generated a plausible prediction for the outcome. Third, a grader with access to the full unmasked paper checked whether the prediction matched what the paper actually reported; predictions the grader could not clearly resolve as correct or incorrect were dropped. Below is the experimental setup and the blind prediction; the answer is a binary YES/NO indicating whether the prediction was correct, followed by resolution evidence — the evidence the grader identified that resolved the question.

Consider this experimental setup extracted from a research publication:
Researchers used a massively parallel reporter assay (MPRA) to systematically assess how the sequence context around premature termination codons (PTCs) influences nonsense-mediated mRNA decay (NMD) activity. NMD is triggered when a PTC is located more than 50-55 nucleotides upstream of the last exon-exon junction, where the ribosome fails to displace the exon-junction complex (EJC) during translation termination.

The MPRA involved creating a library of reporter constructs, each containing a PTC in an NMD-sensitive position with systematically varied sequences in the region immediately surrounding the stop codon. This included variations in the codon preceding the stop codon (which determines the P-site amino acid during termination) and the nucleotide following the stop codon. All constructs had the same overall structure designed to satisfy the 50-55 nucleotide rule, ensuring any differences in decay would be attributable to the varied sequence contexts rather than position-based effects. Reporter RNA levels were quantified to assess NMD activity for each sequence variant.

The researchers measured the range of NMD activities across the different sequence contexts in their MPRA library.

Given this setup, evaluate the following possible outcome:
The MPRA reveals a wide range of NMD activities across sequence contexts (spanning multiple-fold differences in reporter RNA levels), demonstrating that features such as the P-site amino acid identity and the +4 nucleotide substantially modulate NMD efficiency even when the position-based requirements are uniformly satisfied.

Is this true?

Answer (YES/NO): NO